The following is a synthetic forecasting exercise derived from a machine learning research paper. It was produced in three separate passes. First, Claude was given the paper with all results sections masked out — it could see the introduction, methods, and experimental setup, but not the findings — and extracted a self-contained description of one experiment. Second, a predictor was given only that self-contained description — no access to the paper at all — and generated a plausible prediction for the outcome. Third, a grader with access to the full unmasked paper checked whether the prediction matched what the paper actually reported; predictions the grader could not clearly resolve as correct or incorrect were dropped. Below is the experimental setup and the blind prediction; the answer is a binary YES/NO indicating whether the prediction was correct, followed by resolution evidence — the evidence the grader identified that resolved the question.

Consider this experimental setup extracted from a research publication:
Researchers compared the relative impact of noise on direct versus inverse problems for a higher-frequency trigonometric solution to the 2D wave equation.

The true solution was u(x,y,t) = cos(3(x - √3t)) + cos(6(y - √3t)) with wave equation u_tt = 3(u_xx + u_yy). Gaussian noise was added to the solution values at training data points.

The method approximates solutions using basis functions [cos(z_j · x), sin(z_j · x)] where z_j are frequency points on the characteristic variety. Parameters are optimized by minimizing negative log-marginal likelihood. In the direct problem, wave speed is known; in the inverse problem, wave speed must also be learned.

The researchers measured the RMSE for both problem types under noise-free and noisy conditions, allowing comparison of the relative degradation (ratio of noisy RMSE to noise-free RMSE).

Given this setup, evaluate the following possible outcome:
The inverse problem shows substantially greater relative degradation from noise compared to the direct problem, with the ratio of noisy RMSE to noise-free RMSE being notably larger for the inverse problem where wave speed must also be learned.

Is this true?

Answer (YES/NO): NO